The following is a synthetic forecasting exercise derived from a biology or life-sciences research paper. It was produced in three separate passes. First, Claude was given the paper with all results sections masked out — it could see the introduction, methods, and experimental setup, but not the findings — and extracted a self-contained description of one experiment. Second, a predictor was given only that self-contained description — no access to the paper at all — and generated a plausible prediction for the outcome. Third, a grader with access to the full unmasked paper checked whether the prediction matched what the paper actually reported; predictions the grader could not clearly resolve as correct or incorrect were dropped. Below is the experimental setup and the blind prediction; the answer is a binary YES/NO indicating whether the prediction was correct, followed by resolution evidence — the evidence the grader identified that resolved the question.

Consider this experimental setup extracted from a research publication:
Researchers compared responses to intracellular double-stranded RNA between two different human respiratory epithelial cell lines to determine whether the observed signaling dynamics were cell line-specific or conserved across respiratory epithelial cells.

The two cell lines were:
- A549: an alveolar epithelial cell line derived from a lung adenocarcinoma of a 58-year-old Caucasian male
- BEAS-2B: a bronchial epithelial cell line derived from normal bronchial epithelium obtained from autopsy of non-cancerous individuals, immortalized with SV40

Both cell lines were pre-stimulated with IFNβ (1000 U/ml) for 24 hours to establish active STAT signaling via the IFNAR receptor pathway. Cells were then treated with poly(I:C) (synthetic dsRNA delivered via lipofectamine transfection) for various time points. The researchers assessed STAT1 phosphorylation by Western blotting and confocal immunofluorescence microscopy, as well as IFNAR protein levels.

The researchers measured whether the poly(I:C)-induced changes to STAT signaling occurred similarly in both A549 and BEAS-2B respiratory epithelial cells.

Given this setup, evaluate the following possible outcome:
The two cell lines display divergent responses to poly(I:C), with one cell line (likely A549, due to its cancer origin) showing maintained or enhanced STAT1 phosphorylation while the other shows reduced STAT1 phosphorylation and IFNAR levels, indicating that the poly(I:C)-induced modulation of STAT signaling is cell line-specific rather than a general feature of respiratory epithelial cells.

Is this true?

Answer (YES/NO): NO